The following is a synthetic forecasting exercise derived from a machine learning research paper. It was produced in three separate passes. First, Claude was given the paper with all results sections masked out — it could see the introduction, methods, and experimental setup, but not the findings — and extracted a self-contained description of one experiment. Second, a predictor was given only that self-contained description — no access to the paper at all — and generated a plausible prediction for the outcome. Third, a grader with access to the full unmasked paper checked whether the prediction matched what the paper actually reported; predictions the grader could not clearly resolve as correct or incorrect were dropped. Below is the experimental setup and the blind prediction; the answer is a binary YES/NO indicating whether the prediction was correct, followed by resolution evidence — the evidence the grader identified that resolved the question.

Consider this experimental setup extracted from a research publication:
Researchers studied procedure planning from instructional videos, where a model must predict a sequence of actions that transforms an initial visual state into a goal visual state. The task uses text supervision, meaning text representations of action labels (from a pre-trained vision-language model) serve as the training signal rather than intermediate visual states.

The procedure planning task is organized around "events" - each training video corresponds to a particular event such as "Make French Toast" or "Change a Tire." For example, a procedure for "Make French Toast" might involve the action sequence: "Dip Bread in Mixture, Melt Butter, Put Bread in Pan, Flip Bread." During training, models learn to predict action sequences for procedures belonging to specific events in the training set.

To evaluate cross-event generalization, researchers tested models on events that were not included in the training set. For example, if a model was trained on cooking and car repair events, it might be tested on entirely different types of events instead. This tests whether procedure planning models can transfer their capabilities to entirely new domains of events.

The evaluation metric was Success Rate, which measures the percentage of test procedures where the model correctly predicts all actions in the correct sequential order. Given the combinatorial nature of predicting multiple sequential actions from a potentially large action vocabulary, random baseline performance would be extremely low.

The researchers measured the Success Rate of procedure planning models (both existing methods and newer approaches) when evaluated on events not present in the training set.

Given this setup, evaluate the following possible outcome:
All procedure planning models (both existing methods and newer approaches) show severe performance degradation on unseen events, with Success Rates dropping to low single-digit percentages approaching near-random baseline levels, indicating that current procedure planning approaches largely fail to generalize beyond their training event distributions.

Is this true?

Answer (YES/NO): YES